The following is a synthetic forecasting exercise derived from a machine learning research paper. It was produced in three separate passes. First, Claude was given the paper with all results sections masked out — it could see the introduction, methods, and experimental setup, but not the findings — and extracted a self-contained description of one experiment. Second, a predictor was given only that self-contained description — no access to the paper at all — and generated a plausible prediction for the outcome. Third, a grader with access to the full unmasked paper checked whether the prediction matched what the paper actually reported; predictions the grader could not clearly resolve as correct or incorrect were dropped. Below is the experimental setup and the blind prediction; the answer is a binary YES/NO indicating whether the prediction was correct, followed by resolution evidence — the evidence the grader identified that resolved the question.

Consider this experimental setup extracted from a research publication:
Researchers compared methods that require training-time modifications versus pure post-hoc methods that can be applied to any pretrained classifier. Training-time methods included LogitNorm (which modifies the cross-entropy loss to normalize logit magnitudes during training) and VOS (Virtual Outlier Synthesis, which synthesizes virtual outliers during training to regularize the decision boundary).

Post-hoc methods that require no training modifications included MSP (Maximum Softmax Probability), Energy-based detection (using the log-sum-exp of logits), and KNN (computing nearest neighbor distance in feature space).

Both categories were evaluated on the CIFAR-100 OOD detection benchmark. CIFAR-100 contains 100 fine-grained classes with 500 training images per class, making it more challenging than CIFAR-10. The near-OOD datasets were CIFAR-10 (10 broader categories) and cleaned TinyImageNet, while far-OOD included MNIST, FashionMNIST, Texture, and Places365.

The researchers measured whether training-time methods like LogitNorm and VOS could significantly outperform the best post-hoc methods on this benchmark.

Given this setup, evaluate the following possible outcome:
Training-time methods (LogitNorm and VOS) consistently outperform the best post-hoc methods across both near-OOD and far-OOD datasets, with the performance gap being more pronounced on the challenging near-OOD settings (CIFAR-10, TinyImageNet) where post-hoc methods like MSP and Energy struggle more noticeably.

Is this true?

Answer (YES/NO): NO